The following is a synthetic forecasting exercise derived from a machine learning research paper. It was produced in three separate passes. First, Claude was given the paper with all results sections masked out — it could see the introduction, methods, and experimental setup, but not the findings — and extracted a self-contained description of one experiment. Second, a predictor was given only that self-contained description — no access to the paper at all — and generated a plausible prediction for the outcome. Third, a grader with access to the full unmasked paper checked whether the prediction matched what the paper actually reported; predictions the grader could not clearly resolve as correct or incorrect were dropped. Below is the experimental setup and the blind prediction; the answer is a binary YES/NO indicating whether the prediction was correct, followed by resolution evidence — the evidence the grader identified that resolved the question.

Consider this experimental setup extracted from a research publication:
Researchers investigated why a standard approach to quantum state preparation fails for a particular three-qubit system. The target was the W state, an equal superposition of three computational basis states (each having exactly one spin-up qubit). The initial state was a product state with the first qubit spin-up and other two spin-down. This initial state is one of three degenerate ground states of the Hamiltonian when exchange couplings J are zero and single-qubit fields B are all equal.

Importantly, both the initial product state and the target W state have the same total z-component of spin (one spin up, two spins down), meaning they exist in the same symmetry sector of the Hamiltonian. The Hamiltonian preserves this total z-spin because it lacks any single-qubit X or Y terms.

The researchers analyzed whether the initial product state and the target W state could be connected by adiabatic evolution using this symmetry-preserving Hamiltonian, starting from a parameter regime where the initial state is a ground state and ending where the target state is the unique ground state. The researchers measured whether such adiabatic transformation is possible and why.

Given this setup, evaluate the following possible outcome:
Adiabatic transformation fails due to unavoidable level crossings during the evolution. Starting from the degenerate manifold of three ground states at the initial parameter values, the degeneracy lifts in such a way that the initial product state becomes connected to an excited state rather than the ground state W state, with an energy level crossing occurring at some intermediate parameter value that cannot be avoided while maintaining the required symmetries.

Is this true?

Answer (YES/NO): NO